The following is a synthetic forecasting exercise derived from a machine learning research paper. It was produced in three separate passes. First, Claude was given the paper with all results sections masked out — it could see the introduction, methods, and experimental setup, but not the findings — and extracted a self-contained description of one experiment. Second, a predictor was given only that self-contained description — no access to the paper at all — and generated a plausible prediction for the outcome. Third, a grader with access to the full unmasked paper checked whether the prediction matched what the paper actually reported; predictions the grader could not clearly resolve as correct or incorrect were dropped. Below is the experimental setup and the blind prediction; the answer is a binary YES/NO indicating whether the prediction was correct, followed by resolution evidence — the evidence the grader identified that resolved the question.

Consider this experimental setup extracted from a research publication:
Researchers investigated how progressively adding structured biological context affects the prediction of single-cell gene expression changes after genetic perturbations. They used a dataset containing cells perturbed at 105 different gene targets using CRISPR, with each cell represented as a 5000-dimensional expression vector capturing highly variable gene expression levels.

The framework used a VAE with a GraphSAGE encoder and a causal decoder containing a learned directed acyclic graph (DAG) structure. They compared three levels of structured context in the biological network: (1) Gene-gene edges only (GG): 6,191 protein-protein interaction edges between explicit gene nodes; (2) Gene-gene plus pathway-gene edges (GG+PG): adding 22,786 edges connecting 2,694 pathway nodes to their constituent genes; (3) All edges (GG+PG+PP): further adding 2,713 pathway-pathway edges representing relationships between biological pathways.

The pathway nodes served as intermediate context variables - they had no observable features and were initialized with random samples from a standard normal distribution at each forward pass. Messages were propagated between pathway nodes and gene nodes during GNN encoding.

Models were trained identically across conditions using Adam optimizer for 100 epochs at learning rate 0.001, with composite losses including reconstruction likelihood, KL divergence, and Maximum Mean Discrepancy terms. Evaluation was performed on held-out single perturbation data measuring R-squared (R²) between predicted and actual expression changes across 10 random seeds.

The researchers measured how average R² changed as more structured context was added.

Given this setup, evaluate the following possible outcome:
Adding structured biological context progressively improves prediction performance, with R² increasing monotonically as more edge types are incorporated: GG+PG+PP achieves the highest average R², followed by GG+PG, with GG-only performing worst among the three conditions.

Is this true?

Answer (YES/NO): YES